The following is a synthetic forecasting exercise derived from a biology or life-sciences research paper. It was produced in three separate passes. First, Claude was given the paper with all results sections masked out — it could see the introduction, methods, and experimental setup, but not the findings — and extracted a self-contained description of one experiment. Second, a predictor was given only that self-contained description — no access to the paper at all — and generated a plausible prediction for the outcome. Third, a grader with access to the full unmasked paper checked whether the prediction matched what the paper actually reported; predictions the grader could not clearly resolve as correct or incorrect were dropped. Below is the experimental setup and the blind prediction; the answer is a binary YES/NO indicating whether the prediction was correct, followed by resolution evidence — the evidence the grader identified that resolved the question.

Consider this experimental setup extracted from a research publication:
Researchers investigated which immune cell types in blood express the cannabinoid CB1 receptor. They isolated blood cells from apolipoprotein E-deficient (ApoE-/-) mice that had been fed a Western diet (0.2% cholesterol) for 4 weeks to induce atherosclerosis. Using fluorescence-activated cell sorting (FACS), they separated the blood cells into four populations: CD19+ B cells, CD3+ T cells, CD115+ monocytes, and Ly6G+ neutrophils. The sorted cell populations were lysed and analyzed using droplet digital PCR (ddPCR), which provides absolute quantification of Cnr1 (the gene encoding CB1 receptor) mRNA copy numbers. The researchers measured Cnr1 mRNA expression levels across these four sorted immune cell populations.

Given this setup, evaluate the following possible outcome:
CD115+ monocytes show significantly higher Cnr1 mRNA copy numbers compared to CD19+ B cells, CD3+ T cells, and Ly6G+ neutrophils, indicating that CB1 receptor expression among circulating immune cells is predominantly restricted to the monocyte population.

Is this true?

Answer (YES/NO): NO